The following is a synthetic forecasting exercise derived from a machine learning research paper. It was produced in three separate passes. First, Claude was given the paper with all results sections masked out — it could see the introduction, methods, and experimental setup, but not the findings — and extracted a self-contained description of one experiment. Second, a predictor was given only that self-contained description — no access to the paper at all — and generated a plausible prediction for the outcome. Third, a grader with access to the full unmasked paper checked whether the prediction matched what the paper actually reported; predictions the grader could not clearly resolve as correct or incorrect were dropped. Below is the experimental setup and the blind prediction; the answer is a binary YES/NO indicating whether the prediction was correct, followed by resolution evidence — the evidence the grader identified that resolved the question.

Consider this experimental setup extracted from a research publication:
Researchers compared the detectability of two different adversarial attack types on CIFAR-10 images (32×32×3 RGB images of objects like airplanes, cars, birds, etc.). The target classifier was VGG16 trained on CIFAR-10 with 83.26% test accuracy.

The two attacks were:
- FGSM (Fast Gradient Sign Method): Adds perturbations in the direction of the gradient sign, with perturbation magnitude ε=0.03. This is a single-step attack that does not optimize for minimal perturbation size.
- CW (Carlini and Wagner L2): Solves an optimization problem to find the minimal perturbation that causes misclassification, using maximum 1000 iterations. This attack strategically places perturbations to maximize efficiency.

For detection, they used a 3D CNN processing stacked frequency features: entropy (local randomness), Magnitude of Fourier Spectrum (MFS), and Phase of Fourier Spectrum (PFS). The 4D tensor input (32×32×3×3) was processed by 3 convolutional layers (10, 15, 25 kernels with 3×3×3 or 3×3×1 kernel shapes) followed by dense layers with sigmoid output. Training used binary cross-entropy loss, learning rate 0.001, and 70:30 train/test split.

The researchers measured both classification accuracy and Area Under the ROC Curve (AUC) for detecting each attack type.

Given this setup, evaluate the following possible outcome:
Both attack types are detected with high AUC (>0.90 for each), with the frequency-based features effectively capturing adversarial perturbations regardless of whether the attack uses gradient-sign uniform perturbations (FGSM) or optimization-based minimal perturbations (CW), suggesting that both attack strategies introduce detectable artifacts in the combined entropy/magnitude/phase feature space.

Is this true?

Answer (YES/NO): NO